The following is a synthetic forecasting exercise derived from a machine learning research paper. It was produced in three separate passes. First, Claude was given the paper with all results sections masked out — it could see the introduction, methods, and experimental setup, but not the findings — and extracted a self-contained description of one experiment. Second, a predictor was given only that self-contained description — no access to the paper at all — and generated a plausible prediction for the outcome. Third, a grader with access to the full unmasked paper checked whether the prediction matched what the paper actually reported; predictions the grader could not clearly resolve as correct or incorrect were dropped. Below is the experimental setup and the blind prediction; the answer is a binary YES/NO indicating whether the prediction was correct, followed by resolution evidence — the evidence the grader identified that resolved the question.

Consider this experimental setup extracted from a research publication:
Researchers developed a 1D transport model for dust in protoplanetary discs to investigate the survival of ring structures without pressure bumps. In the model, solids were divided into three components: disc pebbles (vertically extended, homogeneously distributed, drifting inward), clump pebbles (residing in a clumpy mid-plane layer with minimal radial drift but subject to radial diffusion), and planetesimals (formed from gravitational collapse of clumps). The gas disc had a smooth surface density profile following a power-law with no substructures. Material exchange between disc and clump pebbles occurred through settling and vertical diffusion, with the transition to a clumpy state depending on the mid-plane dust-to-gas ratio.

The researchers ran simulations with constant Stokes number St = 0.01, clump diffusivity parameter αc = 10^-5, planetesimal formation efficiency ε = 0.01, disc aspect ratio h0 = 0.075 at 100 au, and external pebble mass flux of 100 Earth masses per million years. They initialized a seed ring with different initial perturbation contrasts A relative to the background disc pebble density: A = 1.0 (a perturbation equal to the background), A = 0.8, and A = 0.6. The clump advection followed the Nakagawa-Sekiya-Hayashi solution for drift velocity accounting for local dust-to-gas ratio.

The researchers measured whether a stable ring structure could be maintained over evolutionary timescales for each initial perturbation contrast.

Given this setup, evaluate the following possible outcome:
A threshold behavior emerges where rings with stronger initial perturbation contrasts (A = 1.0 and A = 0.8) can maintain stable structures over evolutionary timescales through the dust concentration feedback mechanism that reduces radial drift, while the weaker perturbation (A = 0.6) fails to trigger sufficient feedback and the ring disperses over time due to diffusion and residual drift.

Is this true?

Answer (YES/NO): YES